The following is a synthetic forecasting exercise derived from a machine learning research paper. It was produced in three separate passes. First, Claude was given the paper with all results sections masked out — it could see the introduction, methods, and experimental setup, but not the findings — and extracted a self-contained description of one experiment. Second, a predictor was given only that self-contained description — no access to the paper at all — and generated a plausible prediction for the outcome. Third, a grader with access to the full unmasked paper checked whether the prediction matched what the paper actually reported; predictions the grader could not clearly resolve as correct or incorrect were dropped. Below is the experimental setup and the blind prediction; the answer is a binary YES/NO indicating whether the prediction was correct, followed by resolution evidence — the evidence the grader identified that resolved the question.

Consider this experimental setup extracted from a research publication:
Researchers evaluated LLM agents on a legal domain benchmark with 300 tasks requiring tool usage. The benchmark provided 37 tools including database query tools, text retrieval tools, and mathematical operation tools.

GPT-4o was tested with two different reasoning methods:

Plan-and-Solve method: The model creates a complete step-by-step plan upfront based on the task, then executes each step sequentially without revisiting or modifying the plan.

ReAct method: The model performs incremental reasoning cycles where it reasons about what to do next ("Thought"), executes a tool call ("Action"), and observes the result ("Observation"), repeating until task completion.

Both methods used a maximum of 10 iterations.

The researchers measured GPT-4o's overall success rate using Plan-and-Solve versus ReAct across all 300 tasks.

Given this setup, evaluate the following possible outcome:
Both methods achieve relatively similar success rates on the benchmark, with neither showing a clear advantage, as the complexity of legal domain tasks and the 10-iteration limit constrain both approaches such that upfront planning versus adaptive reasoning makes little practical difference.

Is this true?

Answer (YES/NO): NO